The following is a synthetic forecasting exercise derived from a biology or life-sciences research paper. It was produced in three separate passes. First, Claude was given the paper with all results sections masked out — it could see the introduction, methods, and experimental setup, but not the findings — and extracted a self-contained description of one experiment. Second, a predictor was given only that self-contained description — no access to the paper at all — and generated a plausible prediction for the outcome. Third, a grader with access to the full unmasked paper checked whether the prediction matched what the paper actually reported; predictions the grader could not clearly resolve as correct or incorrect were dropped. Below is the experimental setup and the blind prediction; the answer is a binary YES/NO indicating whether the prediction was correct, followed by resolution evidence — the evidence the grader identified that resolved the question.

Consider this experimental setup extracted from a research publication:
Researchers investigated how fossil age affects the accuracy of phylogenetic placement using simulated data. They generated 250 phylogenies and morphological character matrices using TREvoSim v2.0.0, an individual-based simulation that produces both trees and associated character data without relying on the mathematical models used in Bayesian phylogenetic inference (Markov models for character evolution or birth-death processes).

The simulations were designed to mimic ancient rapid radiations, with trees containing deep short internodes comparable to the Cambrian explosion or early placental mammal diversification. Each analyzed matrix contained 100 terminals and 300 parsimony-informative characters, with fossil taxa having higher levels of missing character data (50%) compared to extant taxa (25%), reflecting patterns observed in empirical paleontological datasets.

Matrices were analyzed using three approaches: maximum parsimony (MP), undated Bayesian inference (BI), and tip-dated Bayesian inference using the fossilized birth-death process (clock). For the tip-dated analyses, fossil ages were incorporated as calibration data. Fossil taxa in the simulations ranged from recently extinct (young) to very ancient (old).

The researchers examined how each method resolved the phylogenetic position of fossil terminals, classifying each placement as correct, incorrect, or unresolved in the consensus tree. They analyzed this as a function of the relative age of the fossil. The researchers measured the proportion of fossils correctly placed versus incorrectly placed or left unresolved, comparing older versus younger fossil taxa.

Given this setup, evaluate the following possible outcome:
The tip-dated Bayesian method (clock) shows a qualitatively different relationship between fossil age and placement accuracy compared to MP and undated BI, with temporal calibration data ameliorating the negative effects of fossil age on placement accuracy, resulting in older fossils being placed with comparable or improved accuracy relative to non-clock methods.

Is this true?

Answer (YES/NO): NO